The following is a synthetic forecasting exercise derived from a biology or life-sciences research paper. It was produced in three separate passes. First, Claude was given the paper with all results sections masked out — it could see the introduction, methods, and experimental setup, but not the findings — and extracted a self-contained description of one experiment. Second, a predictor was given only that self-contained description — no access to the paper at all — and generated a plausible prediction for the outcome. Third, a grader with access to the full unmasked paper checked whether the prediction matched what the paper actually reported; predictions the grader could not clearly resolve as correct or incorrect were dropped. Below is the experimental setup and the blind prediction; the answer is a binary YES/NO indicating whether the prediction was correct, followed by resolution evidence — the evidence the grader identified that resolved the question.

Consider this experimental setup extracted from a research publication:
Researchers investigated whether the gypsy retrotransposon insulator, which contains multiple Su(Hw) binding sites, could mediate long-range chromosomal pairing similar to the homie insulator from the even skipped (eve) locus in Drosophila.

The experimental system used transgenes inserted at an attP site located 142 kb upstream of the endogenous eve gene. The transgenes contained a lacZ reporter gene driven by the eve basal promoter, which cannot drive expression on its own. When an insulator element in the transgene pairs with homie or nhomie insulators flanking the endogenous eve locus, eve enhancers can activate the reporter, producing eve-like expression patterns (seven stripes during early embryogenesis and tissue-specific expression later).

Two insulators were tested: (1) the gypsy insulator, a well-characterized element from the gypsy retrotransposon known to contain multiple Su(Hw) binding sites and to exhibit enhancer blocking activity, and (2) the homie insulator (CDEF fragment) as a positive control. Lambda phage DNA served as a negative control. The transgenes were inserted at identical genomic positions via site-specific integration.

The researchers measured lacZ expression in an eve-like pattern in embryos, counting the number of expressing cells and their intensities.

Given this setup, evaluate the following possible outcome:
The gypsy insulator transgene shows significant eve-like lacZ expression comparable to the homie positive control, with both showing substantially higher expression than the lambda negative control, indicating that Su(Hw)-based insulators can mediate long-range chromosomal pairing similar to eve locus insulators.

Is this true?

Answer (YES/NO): NO